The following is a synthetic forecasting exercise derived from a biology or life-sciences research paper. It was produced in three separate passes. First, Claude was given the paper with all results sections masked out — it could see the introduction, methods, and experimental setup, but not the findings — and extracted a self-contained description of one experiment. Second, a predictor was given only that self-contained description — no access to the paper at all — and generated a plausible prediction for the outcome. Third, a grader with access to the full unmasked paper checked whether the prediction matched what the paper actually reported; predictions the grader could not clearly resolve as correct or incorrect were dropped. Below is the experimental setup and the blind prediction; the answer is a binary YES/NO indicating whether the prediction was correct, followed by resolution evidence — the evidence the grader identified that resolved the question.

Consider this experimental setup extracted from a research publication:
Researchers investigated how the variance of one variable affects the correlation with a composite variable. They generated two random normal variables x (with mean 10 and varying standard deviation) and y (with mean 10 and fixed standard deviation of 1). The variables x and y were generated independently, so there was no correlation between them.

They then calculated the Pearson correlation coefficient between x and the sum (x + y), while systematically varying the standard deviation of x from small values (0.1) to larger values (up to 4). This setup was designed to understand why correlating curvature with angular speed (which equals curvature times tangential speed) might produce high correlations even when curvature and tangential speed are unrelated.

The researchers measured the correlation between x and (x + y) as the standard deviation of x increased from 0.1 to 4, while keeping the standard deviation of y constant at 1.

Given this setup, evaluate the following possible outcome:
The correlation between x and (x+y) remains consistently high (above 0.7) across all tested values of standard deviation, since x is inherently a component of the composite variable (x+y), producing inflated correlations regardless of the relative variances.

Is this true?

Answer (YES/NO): NO